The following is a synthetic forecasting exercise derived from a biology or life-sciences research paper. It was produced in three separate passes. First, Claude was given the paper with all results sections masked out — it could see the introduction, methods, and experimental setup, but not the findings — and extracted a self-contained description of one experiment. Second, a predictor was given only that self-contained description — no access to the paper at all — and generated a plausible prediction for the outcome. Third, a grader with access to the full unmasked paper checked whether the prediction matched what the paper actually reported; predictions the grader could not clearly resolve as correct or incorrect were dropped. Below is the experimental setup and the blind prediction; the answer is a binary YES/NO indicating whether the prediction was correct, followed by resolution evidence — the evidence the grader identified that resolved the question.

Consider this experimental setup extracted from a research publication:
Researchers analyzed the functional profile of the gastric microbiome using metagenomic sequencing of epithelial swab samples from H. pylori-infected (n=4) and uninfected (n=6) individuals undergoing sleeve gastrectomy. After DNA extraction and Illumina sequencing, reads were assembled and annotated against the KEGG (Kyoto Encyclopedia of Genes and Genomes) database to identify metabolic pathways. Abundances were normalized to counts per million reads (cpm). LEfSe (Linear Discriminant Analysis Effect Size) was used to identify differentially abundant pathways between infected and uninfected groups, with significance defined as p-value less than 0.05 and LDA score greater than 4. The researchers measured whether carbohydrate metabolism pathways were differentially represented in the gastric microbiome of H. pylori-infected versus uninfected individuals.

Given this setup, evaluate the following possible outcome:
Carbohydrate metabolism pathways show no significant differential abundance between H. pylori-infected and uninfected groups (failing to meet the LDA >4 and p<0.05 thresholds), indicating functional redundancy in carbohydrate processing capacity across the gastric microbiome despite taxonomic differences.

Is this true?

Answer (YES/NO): NO